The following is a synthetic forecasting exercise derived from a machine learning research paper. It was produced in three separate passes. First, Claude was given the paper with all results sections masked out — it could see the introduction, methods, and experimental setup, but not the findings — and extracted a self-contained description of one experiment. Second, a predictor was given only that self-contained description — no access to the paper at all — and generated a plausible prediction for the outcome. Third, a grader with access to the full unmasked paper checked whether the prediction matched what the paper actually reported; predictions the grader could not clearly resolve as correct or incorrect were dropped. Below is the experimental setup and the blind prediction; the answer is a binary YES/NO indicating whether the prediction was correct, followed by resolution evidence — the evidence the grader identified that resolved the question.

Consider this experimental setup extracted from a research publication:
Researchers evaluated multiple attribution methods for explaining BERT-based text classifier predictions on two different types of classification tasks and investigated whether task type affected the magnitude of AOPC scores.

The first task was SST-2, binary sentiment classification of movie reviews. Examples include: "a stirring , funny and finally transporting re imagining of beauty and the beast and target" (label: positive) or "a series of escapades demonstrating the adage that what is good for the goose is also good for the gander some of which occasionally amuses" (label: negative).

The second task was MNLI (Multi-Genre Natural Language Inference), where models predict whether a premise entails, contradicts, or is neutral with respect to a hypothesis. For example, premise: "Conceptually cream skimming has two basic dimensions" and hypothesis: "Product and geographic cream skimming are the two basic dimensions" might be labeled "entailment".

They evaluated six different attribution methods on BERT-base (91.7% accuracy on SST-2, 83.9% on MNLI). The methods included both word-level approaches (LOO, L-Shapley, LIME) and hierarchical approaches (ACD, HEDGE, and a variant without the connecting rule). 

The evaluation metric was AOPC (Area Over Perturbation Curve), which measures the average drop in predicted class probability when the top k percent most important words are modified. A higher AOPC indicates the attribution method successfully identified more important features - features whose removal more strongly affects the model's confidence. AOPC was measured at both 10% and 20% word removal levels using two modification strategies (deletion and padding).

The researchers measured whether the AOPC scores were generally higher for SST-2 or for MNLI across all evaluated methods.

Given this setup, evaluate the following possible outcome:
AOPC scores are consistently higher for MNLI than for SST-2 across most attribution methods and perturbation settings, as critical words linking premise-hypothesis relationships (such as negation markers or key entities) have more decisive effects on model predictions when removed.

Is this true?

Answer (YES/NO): YES